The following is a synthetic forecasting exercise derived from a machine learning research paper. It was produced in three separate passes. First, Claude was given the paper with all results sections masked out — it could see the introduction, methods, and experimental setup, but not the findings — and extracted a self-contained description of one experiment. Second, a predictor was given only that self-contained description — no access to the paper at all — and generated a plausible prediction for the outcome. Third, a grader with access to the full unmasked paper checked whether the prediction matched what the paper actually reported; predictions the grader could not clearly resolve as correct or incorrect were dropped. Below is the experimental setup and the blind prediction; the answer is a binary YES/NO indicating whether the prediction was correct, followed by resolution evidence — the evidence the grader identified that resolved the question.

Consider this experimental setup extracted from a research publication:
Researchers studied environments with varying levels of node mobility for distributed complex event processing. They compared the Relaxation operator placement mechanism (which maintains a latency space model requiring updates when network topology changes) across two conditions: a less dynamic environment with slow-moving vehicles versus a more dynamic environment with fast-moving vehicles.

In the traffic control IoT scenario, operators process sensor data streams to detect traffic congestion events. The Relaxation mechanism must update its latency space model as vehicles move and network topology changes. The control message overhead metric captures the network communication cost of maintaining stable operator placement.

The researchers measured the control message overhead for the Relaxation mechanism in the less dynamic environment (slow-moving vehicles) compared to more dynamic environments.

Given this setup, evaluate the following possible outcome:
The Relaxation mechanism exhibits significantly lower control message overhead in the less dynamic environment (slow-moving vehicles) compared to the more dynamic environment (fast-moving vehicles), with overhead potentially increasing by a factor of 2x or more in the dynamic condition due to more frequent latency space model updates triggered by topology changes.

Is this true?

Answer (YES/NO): YES